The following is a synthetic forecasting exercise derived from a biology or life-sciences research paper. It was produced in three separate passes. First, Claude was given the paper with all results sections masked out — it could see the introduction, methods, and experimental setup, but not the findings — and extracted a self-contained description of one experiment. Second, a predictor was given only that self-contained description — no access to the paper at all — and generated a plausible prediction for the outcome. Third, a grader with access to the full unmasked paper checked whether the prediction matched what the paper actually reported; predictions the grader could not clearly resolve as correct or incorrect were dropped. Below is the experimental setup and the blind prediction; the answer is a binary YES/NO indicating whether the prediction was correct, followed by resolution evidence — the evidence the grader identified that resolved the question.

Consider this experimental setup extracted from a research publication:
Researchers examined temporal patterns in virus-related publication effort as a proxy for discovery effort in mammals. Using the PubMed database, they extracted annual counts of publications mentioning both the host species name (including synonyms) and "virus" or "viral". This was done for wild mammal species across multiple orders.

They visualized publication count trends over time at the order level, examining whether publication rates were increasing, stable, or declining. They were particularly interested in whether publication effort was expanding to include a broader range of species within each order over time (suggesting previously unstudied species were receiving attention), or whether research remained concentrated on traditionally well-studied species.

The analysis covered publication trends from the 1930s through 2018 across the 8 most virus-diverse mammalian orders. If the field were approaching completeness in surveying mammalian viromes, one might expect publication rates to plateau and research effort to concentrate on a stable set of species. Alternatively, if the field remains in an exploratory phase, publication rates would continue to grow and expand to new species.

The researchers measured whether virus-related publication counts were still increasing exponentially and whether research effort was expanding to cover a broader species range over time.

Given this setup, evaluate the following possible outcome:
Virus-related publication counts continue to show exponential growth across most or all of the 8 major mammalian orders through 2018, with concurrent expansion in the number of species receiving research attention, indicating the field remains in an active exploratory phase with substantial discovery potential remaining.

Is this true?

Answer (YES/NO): YES